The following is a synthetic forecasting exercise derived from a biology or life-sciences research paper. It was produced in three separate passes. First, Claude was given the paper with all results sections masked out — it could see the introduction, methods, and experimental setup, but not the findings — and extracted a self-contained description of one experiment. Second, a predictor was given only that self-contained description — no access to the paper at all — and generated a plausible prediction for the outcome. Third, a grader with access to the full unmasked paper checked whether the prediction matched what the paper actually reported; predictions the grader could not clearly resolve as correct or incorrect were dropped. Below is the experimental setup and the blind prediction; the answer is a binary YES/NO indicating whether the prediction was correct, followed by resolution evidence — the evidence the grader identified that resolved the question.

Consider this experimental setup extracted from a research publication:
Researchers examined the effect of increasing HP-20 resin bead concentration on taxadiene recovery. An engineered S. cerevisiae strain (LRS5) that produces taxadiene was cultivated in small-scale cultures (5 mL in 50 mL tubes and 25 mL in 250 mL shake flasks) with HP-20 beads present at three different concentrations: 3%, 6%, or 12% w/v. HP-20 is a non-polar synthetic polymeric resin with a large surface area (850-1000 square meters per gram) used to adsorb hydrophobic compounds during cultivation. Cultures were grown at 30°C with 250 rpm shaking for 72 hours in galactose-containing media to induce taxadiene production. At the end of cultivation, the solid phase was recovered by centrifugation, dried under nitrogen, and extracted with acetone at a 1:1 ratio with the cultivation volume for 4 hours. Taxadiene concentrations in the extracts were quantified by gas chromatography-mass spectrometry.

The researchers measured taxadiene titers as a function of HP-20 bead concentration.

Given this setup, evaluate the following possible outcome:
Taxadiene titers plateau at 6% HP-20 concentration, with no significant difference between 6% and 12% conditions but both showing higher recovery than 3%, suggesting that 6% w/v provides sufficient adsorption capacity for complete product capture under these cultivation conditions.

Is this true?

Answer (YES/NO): NO